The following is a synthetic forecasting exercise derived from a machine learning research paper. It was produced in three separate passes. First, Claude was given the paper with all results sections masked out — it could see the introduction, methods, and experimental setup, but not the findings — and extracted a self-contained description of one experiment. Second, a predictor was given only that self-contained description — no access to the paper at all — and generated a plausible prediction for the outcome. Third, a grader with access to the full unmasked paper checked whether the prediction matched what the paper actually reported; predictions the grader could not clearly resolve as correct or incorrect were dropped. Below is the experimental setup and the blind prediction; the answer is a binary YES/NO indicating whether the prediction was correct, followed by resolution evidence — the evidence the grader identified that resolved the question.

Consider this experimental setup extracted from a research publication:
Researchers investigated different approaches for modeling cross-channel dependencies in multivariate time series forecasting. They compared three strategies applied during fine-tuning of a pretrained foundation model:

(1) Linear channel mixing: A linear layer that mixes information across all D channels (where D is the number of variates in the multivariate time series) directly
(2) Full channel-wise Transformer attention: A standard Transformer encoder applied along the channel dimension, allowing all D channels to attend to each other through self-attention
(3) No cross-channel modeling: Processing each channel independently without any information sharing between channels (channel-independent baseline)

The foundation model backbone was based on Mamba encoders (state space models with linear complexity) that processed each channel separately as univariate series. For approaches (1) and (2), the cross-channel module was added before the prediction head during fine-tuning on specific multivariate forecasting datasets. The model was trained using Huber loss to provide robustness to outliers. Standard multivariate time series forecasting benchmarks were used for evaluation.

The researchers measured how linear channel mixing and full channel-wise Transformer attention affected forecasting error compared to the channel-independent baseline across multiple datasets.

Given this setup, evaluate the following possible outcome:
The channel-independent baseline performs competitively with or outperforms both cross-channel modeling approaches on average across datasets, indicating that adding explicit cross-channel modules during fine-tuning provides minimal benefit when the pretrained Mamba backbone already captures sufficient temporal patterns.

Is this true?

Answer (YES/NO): YES